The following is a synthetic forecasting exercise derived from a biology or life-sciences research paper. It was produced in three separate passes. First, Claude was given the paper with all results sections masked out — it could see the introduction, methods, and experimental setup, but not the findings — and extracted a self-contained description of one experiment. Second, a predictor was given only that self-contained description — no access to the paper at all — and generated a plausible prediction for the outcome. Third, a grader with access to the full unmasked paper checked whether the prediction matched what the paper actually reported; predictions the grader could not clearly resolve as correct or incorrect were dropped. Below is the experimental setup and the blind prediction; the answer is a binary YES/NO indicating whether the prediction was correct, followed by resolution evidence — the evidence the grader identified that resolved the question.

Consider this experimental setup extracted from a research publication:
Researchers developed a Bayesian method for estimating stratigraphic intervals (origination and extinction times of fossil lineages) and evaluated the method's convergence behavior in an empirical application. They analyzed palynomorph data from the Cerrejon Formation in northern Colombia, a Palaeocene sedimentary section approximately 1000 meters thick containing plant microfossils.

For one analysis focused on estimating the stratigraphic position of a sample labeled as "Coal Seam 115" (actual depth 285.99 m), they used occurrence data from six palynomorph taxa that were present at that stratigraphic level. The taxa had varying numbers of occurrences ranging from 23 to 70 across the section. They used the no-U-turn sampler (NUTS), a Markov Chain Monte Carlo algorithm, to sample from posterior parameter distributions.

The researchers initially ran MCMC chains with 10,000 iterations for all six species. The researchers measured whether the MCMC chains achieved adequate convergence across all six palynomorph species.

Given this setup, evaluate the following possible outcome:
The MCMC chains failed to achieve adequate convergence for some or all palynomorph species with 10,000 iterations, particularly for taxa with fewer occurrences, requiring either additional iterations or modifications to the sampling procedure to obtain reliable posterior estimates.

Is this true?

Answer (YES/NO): NO